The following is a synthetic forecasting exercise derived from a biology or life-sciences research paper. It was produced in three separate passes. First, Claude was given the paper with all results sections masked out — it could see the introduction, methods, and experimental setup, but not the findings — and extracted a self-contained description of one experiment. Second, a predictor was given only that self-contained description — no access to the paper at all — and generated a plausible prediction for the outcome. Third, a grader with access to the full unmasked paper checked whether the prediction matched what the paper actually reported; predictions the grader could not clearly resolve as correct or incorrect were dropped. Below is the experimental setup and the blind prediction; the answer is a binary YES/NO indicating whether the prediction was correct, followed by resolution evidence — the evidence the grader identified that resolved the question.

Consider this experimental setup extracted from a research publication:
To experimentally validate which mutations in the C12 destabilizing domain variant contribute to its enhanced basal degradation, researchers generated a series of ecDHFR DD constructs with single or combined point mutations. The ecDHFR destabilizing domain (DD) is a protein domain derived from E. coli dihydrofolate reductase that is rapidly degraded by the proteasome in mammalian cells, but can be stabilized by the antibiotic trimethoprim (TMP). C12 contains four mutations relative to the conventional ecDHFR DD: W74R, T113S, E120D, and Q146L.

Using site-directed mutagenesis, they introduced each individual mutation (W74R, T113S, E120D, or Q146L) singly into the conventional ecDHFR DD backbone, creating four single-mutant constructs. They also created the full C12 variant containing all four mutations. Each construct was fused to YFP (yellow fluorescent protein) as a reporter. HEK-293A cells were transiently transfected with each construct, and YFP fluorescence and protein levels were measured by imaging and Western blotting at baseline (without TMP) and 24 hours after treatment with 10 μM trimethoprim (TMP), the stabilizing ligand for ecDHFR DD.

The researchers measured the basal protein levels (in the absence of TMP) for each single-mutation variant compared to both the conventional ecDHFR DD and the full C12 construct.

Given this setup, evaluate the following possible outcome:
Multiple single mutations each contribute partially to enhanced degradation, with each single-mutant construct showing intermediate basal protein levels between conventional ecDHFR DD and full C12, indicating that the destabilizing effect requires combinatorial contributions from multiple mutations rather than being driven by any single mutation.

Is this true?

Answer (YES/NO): NO